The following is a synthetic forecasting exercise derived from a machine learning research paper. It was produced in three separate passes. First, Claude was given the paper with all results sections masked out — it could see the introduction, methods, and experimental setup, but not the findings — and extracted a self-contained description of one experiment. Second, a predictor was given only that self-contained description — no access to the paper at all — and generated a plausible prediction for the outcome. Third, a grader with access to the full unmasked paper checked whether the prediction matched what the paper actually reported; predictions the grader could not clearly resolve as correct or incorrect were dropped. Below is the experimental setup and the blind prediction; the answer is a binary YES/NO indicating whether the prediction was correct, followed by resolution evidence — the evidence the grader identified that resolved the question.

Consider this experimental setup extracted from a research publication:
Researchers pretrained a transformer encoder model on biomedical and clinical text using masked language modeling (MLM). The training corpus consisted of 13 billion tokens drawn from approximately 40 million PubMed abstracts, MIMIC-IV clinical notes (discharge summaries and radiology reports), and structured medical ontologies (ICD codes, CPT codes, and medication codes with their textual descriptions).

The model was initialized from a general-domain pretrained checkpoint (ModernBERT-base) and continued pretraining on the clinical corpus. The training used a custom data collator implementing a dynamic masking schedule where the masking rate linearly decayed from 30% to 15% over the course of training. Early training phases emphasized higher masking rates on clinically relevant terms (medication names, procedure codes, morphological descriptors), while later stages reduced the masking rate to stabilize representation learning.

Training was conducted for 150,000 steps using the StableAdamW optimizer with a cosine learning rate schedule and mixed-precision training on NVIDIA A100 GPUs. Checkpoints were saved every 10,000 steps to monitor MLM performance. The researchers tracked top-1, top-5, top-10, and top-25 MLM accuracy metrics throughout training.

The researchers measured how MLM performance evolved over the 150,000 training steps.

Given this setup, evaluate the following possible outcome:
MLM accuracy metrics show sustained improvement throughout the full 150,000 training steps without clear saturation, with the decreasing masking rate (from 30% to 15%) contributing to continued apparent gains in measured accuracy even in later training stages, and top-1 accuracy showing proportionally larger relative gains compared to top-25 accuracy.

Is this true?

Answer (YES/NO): NO